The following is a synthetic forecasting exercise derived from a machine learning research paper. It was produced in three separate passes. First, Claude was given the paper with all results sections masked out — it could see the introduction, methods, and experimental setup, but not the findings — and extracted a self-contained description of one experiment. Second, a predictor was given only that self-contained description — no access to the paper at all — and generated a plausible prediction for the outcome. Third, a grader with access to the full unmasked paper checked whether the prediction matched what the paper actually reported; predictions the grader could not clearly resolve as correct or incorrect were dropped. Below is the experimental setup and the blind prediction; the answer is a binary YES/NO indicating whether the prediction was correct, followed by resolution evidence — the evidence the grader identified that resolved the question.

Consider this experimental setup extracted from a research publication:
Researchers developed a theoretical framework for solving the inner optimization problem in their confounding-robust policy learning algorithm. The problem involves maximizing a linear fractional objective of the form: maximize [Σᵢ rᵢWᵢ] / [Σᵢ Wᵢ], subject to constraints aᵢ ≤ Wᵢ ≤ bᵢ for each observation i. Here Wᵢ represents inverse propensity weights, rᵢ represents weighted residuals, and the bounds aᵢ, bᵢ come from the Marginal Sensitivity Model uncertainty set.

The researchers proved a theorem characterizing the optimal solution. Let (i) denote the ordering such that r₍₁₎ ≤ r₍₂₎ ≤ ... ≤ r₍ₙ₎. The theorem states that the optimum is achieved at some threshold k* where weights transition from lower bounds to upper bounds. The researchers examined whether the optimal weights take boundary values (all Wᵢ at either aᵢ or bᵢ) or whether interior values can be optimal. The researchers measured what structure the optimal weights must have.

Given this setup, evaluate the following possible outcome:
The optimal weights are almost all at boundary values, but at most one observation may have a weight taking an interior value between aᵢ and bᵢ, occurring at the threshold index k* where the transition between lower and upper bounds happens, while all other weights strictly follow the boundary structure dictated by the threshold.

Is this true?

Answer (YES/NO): NO